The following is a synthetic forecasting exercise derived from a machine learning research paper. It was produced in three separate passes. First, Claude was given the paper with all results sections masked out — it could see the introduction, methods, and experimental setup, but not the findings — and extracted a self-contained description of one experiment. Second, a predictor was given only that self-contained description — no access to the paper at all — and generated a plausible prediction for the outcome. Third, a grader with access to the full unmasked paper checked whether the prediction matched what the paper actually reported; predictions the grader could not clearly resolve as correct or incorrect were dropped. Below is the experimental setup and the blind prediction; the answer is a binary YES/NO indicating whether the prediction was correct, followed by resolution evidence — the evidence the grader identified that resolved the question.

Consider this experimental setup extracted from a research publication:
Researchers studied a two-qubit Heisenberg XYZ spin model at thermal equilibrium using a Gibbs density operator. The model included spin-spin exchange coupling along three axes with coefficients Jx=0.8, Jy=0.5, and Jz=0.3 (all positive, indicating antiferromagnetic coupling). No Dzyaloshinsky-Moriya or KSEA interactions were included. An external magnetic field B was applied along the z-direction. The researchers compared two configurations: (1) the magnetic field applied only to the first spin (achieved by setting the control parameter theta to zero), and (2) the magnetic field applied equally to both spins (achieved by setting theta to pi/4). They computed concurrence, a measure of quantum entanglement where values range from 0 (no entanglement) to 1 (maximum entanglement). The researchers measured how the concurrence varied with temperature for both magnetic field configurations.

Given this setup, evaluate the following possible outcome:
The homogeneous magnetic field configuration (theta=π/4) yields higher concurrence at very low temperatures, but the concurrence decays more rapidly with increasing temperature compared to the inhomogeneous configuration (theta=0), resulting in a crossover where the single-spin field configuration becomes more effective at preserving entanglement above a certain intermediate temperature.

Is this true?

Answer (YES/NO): NO